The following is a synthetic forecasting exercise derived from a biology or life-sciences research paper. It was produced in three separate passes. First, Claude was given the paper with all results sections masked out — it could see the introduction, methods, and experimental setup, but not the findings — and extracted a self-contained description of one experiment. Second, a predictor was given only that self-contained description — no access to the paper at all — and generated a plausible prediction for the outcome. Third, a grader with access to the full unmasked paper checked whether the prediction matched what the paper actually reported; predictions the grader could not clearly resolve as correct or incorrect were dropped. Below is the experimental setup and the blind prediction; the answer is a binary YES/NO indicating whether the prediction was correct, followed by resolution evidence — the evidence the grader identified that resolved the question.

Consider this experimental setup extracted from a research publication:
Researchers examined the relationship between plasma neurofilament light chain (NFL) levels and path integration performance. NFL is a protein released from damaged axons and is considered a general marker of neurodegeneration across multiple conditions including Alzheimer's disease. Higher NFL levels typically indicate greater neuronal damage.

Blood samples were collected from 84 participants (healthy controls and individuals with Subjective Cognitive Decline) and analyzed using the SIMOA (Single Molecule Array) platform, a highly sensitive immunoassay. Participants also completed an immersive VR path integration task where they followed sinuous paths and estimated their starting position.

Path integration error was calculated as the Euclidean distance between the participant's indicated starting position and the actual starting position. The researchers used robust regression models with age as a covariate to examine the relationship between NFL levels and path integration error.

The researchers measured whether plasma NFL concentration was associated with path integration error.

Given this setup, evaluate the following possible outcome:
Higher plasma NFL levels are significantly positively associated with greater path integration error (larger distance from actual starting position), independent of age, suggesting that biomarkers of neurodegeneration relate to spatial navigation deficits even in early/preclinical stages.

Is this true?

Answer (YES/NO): YES